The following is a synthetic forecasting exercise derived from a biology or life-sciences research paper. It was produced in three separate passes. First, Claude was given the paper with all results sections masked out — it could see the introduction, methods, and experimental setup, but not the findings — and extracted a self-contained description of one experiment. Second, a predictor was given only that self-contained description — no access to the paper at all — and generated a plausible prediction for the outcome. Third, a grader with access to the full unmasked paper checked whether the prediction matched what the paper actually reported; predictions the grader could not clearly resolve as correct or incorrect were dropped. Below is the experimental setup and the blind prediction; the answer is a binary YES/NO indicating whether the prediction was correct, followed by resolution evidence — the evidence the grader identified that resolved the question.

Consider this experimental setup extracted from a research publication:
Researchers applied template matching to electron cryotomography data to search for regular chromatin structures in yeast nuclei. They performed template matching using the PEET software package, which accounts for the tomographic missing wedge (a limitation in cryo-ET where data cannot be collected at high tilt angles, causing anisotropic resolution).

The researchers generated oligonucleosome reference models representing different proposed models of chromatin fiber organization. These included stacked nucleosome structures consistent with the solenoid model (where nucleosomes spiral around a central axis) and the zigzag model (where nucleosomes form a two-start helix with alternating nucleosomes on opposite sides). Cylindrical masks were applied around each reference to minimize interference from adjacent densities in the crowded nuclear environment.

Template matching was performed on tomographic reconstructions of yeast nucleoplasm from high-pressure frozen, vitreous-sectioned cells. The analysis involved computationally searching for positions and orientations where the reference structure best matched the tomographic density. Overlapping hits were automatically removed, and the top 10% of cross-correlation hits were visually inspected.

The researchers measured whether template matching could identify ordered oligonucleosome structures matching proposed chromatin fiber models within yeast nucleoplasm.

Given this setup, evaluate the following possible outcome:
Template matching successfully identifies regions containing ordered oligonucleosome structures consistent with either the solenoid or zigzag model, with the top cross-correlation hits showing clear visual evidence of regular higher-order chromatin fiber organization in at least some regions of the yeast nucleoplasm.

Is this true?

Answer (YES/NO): NO